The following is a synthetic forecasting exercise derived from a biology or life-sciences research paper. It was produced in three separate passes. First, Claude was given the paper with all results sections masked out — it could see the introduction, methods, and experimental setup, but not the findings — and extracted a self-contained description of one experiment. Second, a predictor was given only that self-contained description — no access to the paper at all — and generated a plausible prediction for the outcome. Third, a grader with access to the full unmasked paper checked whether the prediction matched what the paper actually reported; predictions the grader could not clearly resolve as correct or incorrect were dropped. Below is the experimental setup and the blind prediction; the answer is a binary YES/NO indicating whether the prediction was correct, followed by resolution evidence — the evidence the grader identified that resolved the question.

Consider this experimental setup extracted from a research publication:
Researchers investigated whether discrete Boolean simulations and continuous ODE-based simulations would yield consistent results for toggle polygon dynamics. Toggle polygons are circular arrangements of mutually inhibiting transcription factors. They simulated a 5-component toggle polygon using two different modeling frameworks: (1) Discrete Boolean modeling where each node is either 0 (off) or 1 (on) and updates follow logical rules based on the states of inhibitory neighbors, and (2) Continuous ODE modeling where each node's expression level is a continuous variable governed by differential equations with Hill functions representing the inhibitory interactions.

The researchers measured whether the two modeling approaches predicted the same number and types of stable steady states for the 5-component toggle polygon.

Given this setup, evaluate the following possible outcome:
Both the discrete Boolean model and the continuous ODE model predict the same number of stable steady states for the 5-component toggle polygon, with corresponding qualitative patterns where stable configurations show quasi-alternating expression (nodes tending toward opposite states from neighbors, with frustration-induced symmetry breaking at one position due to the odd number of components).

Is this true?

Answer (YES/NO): YES